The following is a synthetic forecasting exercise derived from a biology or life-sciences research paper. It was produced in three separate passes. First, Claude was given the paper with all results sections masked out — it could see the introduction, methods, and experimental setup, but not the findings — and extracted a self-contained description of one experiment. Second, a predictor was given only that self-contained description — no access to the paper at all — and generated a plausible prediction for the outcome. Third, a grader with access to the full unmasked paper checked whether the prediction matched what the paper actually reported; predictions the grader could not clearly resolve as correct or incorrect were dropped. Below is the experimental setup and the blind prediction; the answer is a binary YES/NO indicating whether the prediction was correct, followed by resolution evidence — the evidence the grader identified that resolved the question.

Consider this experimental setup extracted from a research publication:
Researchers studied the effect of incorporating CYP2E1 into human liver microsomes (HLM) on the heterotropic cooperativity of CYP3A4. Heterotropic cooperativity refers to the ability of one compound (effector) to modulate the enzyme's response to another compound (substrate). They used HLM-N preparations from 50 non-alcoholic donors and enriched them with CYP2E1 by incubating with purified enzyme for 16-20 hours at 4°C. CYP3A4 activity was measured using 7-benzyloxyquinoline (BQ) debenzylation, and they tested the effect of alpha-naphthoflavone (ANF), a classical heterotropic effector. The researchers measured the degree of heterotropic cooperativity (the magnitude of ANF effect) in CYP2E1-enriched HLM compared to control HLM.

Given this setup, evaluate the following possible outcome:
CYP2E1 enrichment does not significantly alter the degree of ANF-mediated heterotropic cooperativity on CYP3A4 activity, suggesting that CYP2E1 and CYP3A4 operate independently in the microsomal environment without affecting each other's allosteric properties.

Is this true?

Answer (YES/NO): NO